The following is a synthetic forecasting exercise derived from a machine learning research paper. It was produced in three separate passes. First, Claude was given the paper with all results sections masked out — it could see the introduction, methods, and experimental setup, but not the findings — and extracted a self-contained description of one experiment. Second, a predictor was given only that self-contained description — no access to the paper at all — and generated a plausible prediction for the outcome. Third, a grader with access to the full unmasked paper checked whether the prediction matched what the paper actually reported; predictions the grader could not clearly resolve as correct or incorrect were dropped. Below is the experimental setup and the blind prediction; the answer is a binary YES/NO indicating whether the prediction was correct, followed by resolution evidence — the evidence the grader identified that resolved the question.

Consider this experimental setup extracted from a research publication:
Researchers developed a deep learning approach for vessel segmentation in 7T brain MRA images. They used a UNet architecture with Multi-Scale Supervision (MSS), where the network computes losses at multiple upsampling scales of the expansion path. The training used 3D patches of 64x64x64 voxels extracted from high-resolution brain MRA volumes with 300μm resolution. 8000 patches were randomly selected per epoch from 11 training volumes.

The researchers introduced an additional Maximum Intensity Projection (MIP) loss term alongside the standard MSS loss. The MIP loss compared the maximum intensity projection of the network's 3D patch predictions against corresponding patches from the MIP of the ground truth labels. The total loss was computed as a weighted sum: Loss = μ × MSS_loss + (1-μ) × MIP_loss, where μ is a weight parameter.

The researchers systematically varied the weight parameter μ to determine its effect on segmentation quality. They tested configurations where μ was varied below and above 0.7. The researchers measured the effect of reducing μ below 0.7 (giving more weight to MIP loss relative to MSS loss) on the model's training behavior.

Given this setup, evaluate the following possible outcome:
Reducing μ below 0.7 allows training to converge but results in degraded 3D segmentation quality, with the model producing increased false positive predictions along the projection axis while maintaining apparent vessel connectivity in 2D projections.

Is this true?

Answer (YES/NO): NO